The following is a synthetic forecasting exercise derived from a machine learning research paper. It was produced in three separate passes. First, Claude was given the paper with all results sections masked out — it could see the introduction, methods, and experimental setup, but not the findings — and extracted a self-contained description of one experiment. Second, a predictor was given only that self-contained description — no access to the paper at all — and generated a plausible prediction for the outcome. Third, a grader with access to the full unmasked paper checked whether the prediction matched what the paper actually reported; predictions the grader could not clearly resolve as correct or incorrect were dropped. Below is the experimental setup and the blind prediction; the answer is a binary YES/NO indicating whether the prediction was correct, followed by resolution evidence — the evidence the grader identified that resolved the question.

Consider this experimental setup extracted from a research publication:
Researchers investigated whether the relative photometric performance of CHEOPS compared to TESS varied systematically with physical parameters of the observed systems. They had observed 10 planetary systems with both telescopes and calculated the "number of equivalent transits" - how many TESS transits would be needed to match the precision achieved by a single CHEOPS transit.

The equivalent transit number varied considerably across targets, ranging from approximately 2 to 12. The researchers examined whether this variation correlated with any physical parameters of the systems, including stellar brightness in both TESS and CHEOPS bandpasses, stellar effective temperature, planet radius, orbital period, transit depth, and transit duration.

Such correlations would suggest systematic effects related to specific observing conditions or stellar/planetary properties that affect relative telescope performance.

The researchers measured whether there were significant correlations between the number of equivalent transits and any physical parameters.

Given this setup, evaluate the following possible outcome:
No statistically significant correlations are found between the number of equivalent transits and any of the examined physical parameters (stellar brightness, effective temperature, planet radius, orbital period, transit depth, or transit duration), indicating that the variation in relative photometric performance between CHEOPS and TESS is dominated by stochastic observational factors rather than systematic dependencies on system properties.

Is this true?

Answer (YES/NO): YES